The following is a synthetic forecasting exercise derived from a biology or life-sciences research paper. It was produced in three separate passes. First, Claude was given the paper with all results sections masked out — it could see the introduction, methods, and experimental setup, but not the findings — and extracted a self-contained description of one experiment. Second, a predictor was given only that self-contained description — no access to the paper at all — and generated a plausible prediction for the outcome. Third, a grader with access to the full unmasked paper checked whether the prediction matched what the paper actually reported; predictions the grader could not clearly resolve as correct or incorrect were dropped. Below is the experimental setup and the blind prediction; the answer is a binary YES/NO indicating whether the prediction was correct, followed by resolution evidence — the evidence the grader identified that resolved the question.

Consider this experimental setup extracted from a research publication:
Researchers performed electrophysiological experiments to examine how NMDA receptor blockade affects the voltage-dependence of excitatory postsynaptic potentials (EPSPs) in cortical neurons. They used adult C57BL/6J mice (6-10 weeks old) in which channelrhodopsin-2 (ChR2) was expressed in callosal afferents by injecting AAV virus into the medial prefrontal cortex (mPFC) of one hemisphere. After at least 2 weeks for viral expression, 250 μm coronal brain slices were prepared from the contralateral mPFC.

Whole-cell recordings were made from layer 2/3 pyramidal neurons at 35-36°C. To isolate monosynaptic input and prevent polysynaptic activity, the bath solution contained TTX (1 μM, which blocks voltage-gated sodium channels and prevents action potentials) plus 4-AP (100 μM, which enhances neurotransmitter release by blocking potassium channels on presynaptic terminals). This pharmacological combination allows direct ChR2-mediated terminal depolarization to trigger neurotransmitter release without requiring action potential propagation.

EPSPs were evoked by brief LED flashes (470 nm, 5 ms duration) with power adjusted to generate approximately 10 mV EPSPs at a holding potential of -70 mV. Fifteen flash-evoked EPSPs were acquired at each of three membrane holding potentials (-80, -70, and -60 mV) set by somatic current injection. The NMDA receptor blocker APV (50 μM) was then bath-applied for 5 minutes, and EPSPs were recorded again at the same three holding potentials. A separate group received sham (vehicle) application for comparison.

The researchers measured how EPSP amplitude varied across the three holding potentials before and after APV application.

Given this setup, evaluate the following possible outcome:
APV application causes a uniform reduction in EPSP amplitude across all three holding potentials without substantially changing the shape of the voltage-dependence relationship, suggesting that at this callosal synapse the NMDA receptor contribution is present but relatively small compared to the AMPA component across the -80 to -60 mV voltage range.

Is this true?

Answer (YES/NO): NO